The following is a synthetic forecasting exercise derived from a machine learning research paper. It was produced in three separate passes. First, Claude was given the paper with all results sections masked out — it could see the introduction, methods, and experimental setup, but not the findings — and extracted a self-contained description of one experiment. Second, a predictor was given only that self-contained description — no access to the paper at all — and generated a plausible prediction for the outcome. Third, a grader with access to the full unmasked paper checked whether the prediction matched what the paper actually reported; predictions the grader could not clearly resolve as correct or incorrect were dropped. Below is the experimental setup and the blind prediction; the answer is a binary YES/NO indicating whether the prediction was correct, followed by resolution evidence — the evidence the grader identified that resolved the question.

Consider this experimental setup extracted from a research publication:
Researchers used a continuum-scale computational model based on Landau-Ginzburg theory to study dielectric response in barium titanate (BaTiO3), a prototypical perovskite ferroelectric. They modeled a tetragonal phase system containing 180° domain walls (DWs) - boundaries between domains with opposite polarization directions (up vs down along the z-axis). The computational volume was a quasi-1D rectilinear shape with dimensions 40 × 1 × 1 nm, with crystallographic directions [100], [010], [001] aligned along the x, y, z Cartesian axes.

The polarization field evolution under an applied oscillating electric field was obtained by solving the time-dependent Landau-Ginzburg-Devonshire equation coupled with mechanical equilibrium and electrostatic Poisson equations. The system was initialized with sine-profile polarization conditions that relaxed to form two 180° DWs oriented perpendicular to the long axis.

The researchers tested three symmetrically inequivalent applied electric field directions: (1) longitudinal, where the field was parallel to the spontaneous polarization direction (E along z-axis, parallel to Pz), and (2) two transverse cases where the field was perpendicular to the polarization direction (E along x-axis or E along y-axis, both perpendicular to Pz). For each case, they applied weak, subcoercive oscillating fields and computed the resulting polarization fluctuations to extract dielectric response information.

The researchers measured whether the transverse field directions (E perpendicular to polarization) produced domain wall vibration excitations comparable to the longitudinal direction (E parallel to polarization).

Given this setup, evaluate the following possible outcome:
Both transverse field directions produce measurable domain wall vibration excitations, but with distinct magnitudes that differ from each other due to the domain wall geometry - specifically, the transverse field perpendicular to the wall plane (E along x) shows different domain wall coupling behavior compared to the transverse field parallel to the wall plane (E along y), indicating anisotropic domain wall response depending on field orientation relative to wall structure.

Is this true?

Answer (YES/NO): NO